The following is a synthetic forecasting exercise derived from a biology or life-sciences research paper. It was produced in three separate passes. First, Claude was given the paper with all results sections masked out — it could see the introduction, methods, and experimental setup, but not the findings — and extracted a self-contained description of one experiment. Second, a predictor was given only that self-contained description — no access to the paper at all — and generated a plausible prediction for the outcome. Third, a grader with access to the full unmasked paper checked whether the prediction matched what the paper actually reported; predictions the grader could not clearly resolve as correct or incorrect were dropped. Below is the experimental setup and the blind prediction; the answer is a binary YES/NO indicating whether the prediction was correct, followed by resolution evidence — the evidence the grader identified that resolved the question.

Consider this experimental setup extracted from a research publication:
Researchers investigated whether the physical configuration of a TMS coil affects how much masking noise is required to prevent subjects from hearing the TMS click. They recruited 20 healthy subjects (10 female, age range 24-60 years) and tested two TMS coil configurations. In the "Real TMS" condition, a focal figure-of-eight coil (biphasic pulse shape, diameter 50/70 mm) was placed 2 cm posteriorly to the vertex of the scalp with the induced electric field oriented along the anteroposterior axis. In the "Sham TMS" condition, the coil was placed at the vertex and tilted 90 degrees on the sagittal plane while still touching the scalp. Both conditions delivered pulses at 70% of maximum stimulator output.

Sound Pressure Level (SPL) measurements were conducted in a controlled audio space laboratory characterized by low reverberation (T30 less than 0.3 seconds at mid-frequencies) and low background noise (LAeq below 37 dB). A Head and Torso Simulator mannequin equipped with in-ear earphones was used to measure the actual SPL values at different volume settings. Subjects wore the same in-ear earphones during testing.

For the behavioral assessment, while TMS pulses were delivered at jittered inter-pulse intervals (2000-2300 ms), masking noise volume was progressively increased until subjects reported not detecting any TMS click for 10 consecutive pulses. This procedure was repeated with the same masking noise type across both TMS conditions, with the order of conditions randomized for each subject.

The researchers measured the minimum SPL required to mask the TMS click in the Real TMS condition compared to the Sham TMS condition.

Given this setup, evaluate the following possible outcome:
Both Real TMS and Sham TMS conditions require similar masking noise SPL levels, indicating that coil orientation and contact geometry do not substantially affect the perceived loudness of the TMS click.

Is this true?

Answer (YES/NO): NO